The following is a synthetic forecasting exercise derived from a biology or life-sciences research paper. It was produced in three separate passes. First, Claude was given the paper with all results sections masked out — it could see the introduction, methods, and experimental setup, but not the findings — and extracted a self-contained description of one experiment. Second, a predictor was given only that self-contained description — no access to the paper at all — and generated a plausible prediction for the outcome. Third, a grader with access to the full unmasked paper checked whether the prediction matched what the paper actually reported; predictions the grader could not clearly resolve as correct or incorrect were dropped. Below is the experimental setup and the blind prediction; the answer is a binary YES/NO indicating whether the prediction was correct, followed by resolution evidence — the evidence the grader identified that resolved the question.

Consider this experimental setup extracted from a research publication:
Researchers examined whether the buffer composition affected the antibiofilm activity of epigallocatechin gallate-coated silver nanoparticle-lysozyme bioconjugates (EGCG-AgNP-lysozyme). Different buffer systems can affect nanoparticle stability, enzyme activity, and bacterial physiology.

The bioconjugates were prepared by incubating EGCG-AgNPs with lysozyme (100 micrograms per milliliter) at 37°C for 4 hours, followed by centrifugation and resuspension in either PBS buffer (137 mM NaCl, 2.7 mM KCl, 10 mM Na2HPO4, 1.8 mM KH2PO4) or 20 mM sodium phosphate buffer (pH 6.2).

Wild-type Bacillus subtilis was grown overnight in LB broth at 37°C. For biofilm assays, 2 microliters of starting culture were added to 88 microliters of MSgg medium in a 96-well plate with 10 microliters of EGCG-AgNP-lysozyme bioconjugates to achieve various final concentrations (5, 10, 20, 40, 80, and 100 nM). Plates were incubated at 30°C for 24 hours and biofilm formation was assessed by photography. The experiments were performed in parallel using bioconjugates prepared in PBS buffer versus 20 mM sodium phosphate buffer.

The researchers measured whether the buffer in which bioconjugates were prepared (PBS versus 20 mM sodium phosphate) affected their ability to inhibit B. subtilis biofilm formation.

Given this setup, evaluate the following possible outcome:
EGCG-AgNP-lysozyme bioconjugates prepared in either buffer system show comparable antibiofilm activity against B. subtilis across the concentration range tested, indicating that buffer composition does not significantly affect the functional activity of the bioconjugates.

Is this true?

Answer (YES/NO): NO